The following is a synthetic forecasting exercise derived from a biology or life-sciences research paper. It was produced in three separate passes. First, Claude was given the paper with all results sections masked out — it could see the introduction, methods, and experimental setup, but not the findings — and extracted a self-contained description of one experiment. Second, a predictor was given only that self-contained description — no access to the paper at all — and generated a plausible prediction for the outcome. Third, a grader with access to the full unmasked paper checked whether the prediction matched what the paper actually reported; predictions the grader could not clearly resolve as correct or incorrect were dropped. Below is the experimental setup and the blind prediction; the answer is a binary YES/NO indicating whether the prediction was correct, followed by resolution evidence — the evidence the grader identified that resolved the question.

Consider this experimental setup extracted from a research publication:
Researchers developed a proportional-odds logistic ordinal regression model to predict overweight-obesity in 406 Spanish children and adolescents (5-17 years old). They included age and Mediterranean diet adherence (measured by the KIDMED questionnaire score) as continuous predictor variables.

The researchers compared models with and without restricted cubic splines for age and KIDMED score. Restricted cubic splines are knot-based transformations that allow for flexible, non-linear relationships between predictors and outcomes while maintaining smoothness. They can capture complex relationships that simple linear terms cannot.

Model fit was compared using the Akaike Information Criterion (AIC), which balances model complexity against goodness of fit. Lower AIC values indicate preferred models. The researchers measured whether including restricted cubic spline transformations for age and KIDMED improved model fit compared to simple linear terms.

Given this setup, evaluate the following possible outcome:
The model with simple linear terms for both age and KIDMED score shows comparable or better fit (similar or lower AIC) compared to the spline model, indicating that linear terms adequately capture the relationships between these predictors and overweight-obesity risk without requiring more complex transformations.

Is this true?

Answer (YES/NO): NO